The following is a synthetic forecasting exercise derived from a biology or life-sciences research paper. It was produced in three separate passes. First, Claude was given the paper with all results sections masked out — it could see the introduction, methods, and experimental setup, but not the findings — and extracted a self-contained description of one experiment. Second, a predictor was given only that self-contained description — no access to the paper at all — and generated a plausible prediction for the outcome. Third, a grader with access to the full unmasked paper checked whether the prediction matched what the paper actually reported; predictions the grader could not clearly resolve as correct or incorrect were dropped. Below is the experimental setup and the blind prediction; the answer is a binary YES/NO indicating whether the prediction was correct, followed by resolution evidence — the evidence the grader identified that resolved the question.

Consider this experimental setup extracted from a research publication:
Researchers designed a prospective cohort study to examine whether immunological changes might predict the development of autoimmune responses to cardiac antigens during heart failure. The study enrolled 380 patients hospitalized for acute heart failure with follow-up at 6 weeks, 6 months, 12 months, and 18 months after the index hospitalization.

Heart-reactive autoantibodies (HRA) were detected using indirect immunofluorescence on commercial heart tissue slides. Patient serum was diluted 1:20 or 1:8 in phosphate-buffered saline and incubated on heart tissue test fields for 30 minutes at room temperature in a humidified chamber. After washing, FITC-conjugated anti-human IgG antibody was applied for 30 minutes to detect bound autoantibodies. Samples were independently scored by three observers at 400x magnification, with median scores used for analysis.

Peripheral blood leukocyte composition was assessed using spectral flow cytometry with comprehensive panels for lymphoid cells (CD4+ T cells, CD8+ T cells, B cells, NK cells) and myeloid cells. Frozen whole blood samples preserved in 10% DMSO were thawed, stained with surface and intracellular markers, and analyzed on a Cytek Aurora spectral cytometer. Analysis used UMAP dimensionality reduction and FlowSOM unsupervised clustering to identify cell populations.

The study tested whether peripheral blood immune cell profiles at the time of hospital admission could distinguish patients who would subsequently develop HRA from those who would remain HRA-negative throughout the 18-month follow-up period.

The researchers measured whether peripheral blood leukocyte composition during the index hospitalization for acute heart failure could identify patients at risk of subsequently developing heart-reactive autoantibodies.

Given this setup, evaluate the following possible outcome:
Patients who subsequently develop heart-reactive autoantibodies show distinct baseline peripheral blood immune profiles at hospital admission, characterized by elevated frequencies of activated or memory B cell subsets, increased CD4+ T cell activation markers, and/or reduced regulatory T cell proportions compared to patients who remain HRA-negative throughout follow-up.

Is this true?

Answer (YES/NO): NO